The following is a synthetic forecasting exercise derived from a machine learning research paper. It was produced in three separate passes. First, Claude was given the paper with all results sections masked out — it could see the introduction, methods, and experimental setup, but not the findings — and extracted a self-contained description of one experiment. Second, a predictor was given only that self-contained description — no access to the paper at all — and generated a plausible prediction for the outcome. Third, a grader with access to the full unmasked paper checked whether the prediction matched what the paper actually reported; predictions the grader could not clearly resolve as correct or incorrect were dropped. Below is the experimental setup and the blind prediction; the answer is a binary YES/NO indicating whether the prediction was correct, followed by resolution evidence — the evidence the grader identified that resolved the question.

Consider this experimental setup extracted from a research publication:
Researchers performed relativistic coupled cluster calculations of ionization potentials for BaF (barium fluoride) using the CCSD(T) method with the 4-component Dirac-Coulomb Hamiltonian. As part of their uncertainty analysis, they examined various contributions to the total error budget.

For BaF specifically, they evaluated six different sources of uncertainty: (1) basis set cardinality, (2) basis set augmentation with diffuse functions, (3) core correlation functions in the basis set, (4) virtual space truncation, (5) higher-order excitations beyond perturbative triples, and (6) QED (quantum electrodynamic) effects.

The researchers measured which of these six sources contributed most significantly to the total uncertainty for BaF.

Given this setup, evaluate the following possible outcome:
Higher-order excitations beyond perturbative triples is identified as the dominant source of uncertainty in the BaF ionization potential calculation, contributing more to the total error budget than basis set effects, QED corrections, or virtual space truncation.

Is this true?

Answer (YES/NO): NO